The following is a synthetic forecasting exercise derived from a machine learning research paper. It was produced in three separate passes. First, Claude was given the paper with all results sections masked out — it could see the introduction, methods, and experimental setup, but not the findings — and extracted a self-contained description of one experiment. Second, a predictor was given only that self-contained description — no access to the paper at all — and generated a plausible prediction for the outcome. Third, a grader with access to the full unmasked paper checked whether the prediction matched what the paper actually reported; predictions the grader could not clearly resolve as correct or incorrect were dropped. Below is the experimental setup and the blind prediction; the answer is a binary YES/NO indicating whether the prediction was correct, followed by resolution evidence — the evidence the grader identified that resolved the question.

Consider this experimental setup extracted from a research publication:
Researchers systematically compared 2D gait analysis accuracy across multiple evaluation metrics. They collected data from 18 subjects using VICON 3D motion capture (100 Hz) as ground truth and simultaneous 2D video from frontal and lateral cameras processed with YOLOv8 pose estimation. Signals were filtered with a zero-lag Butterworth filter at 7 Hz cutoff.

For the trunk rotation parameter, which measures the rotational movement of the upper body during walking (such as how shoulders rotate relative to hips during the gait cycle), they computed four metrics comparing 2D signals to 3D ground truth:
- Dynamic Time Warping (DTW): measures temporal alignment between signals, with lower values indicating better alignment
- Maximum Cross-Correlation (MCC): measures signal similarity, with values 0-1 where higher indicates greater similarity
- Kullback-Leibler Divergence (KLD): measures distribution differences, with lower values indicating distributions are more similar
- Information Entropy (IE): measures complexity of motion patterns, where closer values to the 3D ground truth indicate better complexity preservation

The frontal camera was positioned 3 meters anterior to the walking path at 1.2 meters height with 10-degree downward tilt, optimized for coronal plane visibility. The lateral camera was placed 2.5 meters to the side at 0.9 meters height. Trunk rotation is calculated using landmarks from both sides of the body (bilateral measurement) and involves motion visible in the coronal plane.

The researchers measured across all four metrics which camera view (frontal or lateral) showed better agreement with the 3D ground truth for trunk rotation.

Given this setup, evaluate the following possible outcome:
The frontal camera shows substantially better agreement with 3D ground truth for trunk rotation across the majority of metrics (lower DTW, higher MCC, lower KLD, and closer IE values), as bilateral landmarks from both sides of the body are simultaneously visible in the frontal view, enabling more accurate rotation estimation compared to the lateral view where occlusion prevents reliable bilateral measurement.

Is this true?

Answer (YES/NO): NO